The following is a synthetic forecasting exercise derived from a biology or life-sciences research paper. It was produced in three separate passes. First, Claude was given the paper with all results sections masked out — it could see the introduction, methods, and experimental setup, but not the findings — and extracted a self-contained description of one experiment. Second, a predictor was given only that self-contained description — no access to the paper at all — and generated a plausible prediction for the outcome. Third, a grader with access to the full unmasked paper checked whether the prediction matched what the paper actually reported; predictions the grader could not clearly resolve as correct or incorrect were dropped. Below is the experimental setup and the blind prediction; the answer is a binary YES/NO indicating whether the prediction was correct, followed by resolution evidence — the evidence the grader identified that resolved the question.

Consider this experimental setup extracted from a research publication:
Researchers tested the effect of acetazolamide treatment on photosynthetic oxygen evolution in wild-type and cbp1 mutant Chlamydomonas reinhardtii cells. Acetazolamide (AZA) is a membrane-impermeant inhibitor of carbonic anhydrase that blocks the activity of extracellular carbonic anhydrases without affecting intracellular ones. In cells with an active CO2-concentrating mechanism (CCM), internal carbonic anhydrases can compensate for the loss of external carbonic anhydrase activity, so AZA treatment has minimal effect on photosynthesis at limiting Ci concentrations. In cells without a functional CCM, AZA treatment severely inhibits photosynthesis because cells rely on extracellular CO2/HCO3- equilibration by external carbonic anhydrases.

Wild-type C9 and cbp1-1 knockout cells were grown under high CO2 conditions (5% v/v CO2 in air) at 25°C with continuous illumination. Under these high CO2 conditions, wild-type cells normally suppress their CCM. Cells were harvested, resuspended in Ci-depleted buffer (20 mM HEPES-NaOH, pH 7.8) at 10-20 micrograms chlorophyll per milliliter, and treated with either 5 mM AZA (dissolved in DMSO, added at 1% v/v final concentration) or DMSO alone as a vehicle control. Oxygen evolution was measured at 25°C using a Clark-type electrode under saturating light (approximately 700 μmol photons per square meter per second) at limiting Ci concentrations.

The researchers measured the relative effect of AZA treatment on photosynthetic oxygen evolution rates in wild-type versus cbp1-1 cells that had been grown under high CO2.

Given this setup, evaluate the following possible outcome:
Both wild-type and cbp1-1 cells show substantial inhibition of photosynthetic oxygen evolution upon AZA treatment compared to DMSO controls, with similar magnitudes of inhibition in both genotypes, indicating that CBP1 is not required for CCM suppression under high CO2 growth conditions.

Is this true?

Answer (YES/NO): NO